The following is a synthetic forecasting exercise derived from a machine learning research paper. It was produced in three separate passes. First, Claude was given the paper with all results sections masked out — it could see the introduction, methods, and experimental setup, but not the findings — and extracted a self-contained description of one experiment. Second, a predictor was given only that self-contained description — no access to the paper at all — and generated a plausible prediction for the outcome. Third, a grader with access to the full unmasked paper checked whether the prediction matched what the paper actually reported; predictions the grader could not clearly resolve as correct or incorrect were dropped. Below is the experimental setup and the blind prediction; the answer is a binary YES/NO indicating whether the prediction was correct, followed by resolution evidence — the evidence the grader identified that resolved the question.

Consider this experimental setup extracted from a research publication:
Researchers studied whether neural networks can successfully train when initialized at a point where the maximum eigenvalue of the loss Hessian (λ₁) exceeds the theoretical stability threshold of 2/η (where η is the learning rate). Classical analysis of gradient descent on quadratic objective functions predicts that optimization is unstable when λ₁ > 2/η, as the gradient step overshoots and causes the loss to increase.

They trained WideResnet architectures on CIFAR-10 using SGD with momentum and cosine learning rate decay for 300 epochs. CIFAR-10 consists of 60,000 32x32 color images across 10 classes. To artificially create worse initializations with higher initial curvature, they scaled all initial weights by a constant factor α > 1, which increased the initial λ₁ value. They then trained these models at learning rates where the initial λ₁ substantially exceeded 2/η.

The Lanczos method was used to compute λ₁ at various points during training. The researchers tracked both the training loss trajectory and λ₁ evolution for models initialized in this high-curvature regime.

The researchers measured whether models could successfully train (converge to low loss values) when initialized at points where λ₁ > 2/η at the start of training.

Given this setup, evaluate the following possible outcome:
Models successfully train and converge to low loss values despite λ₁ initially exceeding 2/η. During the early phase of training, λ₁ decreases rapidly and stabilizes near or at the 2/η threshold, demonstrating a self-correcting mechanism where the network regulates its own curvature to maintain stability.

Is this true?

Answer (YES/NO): YES